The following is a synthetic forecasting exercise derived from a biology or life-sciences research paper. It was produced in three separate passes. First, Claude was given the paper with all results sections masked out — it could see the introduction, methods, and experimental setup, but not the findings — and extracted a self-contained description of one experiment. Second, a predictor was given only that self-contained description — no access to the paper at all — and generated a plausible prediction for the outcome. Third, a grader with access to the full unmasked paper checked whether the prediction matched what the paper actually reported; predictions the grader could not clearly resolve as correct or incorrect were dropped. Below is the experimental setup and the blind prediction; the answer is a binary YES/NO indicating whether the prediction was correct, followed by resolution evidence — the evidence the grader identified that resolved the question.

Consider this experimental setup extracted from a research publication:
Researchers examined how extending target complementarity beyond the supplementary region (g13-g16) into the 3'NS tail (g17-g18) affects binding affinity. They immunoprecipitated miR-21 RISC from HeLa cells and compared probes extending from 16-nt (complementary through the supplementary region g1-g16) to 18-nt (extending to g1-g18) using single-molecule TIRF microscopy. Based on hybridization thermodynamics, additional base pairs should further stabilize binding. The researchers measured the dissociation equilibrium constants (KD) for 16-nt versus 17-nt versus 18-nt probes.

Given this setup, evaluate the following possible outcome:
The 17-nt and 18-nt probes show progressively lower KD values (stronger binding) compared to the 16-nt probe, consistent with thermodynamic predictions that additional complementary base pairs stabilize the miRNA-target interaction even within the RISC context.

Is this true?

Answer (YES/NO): NO